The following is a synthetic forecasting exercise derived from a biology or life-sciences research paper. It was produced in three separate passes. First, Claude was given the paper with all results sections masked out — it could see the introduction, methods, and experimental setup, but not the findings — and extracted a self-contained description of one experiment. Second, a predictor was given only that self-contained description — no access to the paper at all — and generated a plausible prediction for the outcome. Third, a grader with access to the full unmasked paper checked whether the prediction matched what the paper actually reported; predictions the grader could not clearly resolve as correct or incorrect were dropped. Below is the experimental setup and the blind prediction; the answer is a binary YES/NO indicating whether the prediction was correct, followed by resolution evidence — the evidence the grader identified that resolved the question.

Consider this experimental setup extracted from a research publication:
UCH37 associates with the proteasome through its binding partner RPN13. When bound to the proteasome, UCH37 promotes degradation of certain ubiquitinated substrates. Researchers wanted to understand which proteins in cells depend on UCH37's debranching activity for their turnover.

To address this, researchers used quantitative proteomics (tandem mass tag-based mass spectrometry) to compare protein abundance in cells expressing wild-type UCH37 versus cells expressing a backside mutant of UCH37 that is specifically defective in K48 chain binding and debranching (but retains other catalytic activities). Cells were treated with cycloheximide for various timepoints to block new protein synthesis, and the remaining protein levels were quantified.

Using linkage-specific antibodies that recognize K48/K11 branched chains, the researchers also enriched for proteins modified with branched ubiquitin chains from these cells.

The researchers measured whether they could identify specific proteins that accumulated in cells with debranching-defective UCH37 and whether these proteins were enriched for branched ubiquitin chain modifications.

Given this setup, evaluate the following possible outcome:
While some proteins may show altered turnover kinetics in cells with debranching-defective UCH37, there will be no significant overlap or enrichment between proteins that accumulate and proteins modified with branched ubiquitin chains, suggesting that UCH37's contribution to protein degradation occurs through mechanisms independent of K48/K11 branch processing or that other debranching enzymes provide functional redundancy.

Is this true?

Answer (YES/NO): NO